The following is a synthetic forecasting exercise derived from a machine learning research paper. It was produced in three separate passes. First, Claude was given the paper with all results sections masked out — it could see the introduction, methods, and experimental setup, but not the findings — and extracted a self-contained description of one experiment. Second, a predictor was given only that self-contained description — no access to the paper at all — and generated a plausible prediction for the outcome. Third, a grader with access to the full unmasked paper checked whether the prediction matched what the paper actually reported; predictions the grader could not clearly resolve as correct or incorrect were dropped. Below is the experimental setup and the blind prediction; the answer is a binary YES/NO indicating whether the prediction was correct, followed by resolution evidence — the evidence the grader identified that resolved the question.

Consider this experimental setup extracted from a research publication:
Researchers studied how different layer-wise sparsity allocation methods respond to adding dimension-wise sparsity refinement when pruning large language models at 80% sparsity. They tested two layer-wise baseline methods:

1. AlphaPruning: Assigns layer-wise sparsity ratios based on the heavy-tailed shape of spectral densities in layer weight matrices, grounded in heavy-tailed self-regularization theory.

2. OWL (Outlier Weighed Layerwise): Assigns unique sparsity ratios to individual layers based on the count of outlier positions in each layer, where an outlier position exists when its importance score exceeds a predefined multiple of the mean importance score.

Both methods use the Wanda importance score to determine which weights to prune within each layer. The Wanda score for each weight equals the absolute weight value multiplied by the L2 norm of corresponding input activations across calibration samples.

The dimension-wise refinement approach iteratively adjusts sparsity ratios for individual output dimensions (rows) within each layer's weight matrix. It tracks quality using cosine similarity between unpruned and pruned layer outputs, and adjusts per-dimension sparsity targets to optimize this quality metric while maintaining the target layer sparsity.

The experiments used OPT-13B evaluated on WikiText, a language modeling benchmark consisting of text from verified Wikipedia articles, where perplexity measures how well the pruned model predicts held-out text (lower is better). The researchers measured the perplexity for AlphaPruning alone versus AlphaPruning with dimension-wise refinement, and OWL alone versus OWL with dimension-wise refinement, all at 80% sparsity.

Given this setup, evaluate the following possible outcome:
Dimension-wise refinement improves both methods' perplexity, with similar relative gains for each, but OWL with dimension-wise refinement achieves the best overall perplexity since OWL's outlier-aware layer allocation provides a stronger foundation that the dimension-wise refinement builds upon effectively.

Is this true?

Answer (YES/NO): NO